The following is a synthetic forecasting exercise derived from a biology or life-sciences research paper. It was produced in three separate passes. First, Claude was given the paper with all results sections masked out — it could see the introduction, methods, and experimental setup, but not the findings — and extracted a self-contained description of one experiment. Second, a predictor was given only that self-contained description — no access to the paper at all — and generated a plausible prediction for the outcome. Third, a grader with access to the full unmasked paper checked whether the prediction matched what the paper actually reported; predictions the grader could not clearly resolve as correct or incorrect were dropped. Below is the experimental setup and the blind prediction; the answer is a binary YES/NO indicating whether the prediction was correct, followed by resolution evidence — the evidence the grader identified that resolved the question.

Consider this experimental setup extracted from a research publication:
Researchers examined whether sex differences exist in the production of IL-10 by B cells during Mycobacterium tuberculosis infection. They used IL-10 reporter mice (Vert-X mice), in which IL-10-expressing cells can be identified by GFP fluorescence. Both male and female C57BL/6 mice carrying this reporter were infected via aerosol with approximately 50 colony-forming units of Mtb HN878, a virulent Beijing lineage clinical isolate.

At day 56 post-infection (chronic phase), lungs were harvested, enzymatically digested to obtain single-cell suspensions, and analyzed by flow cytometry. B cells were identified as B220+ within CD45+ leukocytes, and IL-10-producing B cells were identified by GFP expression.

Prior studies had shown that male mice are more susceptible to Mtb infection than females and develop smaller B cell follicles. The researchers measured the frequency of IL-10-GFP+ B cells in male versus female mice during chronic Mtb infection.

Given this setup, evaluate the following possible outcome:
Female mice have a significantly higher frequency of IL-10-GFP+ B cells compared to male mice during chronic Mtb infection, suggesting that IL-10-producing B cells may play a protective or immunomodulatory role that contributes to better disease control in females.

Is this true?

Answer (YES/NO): NO